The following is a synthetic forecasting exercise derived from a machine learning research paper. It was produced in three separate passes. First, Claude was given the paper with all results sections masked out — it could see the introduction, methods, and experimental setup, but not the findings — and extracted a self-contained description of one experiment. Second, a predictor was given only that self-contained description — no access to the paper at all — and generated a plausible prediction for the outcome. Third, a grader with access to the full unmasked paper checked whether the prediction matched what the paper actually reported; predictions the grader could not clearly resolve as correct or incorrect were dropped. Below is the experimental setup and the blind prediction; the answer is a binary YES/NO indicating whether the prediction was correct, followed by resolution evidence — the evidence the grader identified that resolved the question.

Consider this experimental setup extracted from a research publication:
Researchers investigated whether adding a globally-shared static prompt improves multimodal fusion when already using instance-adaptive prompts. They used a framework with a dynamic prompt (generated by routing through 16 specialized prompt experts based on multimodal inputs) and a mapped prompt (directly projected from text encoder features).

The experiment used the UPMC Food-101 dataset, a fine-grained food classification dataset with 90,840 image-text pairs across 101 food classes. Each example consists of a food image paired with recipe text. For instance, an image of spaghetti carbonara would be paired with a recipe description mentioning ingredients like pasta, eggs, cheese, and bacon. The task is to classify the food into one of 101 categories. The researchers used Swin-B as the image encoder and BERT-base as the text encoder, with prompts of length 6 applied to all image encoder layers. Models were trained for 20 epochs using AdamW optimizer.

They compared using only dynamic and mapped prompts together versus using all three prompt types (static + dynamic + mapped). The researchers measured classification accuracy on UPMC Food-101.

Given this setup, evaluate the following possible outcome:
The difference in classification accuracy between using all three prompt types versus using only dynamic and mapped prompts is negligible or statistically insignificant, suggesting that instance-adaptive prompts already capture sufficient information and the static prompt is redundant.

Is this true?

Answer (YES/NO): NO